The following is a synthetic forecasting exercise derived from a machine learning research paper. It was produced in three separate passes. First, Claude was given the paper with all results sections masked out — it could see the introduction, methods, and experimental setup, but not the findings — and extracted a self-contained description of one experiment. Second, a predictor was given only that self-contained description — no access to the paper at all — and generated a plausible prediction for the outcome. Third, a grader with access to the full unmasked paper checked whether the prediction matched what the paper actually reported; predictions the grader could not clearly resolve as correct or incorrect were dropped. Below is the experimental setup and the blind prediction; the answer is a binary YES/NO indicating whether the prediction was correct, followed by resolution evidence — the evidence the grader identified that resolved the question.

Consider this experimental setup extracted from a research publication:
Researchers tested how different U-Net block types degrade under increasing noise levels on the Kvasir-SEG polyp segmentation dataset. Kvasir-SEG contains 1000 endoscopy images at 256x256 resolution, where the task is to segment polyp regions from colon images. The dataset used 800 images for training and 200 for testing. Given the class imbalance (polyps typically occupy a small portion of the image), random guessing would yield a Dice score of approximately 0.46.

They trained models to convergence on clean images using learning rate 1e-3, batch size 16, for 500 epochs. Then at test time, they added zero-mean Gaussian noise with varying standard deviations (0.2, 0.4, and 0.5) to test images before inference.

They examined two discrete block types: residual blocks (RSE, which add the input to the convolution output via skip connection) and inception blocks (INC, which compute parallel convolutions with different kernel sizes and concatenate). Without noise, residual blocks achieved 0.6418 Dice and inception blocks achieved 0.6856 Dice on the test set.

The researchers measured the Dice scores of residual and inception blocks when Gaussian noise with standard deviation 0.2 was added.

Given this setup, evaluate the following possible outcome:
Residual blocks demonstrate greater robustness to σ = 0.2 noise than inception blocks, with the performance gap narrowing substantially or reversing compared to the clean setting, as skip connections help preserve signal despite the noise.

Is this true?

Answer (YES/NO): NO